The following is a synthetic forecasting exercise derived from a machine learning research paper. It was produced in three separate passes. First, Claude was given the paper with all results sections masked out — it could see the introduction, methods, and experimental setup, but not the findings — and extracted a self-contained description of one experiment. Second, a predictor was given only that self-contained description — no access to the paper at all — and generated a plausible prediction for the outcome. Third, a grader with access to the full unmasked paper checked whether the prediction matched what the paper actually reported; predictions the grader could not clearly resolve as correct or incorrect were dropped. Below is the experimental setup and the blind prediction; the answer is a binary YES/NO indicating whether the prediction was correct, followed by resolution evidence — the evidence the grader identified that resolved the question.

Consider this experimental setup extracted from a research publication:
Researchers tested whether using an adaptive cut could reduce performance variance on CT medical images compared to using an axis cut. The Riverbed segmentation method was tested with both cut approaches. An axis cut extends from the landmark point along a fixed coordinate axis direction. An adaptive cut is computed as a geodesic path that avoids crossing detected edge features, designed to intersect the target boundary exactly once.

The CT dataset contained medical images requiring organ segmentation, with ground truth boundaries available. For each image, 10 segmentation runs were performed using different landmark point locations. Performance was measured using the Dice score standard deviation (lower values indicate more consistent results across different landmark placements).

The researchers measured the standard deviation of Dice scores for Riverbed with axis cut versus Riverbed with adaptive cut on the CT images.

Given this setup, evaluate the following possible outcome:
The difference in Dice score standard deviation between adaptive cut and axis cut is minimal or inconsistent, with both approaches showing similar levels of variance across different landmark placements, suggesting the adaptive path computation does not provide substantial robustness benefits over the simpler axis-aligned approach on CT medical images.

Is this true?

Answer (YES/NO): NO